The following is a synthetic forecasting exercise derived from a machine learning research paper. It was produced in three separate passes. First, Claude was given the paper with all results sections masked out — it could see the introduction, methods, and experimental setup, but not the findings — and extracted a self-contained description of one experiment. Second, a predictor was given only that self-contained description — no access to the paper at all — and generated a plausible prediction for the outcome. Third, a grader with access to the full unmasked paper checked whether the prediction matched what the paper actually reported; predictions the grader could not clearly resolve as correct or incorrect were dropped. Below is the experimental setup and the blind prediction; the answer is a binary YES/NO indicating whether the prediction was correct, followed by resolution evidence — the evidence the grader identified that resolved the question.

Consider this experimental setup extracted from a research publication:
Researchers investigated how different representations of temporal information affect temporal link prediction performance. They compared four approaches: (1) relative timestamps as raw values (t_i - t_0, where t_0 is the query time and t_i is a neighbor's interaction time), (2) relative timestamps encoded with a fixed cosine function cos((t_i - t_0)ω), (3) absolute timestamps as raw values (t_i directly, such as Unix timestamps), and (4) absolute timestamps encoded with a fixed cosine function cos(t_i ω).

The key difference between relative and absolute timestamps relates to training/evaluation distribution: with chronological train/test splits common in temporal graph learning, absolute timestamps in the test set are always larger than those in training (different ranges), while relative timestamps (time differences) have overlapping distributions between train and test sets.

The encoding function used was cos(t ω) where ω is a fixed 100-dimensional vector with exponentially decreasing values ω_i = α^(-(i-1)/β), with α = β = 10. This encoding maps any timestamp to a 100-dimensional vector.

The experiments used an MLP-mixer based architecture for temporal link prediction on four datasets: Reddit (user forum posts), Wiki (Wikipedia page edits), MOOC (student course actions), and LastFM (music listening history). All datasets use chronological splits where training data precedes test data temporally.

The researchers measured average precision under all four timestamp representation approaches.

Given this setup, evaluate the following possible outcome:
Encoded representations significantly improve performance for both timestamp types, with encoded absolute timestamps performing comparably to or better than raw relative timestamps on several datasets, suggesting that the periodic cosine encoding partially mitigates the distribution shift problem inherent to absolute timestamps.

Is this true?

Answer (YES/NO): NO